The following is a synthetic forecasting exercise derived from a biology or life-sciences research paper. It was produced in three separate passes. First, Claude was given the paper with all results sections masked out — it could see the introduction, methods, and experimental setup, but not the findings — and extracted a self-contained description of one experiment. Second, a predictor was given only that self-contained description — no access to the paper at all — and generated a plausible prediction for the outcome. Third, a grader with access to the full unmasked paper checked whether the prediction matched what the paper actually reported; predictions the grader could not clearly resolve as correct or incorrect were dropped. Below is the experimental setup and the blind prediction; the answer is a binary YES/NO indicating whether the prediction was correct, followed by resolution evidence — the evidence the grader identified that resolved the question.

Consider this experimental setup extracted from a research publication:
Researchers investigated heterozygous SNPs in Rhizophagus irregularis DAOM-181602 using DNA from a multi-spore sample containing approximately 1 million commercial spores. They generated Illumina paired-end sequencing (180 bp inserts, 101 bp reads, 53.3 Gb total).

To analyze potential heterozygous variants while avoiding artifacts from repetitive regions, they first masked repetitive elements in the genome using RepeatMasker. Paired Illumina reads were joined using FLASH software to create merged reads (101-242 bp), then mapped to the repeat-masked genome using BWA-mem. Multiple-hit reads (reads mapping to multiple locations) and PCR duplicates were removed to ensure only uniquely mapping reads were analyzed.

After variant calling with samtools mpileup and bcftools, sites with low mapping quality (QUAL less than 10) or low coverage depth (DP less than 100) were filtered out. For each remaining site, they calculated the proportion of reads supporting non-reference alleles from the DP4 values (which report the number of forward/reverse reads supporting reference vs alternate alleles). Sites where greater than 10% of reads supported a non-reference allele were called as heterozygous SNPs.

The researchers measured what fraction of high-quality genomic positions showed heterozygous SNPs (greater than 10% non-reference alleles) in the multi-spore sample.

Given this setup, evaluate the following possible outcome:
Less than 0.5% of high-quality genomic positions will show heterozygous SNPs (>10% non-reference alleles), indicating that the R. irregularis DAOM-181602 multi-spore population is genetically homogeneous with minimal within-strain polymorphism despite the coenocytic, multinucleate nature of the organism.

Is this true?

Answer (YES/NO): YES